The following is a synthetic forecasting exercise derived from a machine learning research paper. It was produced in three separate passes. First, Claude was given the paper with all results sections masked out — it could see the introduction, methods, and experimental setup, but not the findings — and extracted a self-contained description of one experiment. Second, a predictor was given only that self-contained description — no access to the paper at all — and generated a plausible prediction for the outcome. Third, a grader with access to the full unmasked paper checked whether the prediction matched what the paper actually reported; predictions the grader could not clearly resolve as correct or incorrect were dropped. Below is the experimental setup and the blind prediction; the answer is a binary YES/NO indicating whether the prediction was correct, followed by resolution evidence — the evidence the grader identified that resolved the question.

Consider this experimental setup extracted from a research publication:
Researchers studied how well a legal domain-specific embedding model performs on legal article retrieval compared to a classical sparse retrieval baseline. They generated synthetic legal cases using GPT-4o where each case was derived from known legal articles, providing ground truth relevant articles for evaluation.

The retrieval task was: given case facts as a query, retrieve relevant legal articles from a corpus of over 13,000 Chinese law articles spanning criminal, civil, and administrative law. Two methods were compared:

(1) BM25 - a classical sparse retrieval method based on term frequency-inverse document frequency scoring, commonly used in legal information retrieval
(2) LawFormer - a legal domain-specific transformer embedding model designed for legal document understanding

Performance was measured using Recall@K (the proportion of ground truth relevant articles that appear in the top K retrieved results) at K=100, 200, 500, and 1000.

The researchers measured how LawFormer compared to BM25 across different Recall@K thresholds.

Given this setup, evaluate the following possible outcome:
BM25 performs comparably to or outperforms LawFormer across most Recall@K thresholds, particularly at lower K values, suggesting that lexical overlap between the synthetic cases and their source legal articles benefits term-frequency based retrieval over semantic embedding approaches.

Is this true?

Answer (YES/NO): NO